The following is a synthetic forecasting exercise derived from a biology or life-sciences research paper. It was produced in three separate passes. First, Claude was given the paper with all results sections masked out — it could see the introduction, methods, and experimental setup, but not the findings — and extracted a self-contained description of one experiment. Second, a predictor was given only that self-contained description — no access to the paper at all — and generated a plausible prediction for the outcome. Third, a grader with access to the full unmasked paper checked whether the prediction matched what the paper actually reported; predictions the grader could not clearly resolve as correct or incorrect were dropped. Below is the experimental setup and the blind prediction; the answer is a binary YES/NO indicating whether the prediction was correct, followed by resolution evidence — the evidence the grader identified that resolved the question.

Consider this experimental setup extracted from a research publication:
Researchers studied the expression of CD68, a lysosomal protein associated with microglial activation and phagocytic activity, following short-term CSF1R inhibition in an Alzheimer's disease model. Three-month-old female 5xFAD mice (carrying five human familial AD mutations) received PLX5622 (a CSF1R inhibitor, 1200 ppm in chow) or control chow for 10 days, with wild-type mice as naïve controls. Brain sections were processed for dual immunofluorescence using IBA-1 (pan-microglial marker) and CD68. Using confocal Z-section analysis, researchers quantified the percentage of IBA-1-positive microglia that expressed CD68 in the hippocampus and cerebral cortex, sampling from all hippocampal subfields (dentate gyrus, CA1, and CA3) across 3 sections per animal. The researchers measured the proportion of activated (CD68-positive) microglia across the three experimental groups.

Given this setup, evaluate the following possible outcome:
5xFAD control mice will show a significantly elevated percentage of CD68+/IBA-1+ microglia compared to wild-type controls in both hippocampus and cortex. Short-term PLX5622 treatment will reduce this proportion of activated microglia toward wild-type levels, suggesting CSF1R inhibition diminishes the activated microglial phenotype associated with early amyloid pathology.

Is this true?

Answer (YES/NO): YES